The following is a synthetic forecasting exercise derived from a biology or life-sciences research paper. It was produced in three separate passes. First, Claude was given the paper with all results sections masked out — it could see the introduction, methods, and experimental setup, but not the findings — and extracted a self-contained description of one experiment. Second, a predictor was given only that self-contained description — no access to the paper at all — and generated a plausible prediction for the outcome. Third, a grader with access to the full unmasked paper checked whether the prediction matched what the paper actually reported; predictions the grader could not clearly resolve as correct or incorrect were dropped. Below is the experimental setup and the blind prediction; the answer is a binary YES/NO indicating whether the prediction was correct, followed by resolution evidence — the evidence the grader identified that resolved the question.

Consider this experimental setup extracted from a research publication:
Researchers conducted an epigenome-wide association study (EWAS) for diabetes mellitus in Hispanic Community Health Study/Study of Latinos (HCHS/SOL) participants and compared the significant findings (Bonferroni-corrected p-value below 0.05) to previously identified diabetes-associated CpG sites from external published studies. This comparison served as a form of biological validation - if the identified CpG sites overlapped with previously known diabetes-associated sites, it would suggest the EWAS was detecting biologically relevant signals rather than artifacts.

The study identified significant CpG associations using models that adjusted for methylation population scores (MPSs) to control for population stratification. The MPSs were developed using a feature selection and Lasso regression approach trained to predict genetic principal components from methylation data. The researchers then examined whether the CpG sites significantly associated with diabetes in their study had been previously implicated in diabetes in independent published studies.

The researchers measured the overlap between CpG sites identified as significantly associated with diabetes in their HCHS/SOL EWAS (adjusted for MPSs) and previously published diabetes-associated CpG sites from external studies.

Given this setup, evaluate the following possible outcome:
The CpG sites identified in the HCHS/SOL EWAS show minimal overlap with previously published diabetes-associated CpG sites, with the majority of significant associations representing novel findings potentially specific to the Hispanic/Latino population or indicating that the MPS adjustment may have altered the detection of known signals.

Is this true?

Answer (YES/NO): NO